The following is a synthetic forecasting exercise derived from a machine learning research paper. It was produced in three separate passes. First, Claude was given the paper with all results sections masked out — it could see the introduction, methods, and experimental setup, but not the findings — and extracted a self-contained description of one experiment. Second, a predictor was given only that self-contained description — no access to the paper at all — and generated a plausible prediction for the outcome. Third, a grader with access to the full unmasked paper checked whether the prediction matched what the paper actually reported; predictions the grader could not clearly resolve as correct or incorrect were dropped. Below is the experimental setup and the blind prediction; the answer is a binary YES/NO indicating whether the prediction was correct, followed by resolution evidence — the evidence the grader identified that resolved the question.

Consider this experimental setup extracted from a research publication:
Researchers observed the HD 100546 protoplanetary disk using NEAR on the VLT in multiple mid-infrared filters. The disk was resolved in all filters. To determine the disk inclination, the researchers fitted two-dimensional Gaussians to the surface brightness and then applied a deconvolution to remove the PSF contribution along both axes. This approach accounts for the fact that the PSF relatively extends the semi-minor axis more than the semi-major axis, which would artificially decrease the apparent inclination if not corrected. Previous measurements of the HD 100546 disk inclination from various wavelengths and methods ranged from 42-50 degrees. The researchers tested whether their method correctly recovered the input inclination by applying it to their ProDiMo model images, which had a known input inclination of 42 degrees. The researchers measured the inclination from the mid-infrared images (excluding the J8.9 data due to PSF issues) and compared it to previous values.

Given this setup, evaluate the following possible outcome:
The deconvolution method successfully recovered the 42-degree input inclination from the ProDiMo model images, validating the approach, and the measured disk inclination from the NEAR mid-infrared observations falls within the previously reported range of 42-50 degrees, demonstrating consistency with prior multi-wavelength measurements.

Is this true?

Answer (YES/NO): YES